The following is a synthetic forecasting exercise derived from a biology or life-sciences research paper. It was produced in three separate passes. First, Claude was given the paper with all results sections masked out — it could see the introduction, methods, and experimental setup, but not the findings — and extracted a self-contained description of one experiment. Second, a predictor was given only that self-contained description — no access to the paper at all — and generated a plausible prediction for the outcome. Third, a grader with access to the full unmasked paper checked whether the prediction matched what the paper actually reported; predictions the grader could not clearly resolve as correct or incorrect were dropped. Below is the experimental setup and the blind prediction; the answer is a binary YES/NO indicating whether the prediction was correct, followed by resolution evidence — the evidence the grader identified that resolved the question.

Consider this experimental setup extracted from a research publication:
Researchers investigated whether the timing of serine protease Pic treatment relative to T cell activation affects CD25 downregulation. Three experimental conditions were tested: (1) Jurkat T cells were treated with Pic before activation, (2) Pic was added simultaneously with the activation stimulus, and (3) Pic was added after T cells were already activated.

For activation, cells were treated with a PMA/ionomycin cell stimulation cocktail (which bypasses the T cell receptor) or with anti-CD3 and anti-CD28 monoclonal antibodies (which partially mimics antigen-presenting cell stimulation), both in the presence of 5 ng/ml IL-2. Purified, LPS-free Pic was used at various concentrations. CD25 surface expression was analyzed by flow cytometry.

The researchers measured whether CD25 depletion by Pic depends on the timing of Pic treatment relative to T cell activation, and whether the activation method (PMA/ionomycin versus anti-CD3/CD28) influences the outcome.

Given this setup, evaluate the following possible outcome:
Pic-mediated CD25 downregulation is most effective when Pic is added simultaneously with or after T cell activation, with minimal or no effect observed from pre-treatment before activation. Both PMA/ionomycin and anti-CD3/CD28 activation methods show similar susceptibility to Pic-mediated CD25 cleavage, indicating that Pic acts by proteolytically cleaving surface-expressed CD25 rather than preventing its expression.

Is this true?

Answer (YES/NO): NO